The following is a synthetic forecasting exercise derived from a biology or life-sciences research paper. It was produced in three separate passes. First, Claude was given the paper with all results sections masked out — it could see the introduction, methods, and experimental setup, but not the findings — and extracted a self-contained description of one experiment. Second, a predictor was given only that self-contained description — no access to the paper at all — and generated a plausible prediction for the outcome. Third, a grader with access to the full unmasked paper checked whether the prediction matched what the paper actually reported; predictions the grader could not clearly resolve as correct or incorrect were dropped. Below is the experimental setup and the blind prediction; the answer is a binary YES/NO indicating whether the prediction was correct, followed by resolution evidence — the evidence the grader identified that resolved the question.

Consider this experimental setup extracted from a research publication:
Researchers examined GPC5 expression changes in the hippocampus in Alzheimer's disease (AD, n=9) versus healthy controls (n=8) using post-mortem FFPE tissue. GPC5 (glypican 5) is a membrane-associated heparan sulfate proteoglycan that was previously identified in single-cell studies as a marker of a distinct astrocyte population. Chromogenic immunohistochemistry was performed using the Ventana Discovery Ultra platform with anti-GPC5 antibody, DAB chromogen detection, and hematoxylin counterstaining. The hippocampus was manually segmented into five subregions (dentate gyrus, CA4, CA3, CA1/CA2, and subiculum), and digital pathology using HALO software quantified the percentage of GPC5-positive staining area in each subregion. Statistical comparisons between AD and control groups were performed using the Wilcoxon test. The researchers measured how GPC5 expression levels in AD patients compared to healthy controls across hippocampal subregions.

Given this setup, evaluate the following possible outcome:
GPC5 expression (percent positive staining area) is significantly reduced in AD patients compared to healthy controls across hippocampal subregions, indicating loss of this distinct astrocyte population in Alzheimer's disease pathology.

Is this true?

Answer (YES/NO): NO